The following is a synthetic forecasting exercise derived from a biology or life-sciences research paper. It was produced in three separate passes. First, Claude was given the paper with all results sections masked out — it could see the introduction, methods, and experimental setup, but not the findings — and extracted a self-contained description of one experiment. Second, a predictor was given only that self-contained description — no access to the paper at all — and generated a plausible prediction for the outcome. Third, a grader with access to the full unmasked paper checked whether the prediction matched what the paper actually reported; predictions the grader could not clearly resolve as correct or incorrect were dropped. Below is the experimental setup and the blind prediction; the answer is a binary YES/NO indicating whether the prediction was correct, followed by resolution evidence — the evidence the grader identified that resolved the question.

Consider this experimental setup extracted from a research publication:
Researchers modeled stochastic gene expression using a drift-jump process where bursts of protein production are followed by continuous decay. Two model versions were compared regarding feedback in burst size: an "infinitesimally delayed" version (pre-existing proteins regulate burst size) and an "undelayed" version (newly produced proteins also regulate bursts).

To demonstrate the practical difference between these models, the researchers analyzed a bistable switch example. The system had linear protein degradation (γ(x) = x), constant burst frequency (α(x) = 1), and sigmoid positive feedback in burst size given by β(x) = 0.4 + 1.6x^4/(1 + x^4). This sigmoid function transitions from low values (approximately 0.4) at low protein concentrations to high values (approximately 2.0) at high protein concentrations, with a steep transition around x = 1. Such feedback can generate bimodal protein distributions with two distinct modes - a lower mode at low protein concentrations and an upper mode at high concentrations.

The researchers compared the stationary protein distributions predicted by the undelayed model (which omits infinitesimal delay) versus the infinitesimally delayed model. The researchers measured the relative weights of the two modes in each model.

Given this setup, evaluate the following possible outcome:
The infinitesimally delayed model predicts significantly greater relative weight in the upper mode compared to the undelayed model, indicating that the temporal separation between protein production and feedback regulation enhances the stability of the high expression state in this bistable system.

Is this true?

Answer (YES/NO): NO